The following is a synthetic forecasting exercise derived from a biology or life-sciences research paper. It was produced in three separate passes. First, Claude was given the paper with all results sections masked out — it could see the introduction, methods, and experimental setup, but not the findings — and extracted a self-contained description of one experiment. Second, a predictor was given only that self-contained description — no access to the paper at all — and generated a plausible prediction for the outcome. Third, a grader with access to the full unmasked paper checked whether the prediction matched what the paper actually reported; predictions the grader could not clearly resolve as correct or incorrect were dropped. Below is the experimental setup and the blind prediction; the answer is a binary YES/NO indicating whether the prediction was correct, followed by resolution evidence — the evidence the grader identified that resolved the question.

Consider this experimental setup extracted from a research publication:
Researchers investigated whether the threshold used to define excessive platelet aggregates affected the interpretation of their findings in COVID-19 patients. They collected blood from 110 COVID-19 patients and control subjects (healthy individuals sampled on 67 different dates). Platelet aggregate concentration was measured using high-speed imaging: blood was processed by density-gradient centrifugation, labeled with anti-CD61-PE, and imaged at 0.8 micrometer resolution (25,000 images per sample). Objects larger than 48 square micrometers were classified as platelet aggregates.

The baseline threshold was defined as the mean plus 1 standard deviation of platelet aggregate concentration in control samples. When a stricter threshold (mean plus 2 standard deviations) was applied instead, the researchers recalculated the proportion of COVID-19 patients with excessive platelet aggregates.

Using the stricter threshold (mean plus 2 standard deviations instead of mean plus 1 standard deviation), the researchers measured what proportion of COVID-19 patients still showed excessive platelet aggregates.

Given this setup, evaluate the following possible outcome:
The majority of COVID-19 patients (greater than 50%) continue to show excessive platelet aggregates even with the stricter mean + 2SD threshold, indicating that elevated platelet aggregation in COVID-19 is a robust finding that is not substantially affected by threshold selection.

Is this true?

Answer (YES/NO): YES